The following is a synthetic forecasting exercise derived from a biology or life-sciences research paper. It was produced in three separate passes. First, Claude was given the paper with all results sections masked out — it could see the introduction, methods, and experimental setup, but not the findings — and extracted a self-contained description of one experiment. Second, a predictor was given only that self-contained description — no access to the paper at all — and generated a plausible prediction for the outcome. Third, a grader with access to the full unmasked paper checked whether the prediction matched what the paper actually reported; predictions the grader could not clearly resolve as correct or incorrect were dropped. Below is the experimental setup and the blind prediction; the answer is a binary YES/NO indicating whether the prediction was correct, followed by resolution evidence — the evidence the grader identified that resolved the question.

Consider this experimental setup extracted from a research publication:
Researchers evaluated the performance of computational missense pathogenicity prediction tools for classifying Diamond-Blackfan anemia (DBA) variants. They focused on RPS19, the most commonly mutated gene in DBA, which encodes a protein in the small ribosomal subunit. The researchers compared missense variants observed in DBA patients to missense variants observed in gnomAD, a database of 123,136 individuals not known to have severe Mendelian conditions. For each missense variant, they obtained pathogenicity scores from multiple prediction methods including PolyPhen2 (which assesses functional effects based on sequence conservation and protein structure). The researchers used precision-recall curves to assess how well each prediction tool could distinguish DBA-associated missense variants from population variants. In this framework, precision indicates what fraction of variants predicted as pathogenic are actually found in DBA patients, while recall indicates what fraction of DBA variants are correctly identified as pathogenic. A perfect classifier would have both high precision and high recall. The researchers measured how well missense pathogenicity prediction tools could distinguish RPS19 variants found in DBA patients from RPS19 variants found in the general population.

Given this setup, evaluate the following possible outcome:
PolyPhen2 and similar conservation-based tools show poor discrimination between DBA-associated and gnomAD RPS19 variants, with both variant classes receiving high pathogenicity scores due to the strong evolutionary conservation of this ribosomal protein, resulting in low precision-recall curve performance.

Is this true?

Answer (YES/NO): NO